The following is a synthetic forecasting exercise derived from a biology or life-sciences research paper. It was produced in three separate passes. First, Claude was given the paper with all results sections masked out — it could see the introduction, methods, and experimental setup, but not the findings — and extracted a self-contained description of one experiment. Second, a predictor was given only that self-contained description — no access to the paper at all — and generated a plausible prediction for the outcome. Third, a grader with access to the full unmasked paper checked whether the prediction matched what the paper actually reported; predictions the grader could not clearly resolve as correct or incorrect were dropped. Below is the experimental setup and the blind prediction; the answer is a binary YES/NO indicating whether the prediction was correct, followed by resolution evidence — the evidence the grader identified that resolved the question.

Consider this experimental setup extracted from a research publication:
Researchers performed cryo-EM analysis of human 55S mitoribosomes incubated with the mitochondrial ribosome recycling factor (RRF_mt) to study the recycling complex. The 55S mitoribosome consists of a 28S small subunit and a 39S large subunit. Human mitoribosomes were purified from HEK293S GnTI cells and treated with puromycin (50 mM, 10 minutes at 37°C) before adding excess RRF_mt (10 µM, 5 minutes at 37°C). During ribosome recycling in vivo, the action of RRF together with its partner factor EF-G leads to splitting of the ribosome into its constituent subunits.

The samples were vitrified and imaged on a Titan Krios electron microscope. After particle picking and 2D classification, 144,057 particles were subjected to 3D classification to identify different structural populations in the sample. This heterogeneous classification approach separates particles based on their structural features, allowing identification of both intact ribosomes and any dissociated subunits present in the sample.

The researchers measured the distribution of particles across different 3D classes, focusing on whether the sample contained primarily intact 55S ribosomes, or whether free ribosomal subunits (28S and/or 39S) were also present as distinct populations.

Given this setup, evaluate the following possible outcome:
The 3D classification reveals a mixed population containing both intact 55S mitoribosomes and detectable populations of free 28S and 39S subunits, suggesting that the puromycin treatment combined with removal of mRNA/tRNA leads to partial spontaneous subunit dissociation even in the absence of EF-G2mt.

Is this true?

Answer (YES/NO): NO